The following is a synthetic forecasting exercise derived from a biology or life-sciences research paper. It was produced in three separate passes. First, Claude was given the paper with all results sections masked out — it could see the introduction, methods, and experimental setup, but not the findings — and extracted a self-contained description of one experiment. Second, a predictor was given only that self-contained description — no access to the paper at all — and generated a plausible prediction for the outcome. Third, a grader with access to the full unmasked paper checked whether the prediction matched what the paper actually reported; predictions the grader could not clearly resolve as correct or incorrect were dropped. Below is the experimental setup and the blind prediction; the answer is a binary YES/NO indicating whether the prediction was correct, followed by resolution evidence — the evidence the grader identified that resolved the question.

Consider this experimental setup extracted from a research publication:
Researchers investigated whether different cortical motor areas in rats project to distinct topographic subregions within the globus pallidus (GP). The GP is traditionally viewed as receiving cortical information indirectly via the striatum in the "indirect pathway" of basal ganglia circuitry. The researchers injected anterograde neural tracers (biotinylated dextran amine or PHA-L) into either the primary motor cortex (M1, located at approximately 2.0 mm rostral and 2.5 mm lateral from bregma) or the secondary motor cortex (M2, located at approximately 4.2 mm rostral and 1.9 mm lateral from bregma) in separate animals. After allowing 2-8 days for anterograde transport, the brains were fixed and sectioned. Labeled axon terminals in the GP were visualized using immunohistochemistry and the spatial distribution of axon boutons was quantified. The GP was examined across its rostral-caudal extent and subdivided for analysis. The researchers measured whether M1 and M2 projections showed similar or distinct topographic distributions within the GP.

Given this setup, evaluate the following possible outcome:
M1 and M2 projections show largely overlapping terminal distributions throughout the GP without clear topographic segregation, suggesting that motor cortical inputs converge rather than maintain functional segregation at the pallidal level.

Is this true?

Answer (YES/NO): NO